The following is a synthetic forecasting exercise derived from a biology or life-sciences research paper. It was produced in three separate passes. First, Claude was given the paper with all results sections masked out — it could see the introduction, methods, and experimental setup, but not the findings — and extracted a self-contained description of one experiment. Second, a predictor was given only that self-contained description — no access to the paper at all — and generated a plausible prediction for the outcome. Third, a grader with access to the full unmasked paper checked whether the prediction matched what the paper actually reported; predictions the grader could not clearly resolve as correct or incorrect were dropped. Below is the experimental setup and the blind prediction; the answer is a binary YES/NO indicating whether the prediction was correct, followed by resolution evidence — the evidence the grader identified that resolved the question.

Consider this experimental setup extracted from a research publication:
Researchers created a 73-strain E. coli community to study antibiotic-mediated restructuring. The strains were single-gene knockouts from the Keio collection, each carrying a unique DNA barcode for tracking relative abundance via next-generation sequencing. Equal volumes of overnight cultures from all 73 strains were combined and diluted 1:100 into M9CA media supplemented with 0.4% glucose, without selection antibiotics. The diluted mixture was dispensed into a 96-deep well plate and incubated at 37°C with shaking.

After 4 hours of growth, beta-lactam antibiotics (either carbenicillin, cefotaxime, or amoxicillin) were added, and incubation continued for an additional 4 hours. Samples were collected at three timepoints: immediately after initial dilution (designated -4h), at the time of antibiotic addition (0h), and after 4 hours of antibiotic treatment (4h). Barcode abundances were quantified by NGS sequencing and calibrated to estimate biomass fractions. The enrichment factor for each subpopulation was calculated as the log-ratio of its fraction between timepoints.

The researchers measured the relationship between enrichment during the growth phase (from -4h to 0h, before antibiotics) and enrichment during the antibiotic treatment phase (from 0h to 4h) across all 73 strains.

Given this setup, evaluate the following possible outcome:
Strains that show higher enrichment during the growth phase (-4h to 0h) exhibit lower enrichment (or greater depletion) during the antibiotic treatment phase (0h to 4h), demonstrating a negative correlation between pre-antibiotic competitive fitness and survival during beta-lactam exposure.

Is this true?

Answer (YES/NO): YES